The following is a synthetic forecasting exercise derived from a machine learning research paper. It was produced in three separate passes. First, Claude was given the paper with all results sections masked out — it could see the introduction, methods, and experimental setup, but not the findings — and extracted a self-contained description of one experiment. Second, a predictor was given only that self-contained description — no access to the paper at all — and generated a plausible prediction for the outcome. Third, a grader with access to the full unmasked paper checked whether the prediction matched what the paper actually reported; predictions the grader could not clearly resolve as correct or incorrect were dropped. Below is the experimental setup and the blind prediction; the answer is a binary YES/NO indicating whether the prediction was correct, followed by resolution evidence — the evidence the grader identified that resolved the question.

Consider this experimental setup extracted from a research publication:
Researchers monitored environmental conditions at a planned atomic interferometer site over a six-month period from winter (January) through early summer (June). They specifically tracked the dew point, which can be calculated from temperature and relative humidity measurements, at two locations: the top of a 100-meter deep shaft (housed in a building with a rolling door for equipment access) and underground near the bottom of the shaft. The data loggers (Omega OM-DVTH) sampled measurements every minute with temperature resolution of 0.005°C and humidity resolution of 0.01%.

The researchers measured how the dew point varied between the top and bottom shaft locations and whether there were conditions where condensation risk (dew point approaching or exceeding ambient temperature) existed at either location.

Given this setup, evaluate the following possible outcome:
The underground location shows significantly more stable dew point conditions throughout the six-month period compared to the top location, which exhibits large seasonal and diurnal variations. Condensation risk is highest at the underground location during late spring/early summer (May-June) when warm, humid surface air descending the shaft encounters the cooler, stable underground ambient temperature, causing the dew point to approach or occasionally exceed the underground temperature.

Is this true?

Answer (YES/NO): NO